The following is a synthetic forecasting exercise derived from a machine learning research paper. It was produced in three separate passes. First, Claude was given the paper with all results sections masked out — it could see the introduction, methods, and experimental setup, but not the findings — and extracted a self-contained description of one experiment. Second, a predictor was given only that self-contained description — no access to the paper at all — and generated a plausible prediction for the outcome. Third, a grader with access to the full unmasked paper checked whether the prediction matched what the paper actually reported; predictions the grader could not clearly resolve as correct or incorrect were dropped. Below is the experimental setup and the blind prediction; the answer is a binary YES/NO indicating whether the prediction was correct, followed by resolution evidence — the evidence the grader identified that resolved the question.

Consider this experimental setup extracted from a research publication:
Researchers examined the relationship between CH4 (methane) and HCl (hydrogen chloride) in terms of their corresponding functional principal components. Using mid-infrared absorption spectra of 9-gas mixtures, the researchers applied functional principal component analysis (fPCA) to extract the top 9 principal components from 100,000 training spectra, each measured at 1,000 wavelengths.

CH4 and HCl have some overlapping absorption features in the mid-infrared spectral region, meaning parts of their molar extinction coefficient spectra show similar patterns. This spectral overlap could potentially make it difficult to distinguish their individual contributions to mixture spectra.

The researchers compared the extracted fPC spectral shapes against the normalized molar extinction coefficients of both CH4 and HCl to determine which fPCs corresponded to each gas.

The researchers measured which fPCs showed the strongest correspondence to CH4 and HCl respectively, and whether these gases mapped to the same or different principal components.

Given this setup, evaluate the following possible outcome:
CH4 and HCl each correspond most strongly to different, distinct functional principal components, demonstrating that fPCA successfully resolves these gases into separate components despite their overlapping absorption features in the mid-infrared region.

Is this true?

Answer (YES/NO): NO